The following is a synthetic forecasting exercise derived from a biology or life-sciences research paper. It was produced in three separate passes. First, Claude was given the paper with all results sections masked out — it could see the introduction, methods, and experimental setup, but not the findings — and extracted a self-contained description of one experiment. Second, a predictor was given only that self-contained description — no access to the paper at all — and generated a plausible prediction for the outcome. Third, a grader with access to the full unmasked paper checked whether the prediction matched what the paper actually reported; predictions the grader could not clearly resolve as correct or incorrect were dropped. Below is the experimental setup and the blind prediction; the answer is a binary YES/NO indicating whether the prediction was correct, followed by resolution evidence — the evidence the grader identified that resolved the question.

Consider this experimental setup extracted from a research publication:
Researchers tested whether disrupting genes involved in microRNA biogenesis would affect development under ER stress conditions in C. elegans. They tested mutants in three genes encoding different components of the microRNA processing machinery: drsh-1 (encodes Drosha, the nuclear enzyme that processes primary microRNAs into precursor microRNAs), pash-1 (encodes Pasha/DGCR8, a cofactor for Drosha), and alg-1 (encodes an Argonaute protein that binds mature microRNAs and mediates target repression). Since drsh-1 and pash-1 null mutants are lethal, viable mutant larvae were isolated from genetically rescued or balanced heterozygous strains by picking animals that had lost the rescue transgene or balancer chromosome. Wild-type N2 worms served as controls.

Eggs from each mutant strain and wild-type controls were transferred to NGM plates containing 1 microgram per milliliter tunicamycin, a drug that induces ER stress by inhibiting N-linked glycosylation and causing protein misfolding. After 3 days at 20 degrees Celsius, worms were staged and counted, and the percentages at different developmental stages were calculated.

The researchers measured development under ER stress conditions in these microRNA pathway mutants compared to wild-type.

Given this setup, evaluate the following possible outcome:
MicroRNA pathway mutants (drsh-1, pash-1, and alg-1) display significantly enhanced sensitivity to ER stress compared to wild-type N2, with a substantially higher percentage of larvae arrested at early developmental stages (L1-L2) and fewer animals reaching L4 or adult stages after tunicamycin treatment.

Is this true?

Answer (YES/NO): NO